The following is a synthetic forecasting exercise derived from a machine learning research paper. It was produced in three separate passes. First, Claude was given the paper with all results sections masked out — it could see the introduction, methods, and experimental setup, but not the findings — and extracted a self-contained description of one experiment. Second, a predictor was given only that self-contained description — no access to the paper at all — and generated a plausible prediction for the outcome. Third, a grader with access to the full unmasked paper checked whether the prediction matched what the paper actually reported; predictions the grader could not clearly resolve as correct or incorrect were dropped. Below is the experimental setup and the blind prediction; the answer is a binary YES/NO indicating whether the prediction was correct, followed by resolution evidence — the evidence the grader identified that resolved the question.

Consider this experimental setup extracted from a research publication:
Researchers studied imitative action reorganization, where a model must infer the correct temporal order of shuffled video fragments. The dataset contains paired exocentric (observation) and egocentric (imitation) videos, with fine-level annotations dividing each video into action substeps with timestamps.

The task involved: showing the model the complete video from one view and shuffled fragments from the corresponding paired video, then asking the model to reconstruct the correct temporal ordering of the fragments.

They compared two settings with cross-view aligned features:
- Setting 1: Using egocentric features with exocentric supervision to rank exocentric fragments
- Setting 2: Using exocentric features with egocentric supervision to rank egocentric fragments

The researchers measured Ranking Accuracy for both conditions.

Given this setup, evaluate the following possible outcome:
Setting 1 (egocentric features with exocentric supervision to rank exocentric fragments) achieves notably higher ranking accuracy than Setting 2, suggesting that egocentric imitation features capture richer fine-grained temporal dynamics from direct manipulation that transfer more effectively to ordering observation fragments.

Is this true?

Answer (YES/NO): NO